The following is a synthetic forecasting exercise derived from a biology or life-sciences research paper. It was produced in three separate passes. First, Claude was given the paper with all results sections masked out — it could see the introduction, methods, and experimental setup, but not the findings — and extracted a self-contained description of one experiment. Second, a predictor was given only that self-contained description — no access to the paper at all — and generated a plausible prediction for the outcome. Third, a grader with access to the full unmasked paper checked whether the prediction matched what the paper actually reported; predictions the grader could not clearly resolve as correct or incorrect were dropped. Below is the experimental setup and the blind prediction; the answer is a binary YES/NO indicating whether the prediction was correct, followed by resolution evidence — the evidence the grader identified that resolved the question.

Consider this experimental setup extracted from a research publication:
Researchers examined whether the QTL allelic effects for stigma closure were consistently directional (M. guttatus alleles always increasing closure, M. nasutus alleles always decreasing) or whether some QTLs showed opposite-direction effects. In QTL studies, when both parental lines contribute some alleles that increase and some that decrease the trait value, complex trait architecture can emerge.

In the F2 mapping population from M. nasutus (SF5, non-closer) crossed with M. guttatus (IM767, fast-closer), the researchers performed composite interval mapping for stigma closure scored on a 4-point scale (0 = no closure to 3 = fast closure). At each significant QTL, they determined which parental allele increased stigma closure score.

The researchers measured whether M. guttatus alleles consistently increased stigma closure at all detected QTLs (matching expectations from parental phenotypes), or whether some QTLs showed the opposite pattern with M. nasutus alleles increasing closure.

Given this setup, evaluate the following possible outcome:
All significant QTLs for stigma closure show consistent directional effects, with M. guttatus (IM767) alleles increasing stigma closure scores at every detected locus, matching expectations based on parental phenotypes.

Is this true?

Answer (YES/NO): YES